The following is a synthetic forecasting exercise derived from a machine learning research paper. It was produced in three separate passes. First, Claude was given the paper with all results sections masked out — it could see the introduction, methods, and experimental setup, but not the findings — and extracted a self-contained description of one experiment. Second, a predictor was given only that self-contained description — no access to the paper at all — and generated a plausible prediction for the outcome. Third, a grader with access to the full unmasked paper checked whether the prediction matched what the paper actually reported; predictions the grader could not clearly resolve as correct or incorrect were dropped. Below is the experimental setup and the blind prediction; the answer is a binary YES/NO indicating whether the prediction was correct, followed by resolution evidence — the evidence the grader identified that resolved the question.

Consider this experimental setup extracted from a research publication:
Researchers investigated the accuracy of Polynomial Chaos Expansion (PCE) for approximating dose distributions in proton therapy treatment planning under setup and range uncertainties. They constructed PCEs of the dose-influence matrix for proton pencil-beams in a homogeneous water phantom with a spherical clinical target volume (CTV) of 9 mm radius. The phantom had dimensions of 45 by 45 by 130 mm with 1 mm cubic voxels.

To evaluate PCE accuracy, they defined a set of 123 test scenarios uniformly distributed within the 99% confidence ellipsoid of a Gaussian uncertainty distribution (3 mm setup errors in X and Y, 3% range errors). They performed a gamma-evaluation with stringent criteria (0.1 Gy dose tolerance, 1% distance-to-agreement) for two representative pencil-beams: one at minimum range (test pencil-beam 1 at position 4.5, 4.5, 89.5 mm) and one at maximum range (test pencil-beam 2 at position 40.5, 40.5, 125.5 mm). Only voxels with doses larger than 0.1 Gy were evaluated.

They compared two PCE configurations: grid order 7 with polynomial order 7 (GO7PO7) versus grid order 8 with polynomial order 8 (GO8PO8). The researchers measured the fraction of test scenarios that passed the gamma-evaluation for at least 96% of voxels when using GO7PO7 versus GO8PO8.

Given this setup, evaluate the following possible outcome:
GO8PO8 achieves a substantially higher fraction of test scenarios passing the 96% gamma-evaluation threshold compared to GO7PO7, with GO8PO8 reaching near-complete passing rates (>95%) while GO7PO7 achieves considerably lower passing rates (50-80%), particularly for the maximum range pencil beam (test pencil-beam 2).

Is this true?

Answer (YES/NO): NO